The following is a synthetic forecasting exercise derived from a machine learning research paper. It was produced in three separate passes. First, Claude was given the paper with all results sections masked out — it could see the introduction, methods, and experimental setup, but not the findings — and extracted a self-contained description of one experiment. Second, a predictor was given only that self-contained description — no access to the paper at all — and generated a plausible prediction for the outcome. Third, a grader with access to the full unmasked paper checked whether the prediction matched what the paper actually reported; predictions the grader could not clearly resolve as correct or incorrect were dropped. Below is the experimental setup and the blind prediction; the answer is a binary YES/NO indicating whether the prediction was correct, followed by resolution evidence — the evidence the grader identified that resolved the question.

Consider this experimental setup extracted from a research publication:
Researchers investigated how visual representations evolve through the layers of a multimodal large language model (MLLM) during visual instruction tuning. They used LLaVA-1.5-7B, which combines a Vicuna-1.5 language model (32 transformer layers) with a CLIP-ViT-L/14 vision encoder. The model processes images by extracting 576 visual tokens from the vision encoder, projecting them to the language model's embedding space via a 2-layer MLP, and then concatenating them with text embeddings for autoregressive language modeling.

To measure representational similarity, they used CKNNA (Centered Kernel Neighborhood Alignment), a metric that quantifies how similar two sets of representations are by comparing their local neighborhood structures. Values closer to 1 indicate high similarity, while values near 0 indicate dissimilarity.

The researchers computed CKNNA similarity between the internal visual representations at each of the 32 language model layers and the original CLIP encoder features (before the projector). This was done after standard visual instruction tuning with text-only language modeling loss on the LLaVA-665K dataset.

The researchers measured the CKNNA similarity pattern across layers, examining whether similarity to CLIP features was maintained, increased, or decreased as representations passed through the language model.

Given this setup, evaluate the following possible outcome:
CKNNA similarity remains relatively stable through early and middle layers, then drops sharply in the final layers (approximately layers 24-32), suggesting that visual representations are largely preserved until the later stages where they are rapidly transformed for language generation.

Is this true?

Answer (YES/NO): NO